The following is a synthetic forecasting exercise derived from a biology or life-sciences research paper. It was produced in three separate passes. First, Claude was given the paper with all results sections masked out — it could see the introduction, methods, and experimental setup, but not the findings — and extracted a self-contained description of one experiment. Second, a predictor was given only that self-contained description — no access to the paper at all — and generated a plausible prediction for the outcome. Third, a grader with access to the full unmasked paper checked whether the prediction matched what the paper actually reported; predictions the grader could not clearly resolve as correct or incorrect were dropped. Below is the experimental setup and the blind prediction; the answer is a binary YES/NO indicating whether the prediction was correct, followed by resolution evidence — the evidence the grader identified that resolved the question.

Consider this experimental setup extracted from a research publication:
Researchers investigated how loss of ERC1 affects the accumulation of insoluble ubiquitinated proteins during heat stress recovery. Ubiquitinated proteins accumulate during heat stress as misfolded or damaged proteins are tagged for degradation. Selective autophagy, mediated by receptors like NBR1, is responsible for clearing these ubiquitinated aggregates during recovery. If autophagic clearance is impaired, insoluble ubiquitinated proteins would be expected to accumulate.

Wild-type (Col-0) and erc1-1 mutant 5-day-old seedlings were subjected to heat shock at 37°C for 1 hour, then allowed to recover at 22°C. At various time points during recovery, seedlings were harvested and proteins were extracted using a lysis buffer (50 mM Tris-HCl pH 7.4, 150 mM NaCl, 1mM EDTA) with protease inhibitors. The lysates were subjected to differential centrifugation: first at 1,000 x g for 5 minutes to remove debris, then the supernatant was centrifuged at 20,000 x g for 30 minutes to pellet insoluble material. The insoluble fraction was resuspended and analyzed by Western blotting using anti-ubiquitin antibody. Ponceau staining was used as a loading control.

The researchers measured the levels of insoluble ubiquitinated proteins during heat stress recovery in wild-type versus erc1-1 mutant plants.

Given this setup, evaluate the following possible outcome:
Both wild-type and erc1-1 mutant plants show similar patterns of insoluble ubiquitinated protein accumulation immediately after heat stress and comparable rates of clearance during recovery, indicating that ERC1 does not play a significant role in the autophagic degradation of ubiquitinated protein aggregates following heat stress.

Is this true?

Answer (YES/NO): NO